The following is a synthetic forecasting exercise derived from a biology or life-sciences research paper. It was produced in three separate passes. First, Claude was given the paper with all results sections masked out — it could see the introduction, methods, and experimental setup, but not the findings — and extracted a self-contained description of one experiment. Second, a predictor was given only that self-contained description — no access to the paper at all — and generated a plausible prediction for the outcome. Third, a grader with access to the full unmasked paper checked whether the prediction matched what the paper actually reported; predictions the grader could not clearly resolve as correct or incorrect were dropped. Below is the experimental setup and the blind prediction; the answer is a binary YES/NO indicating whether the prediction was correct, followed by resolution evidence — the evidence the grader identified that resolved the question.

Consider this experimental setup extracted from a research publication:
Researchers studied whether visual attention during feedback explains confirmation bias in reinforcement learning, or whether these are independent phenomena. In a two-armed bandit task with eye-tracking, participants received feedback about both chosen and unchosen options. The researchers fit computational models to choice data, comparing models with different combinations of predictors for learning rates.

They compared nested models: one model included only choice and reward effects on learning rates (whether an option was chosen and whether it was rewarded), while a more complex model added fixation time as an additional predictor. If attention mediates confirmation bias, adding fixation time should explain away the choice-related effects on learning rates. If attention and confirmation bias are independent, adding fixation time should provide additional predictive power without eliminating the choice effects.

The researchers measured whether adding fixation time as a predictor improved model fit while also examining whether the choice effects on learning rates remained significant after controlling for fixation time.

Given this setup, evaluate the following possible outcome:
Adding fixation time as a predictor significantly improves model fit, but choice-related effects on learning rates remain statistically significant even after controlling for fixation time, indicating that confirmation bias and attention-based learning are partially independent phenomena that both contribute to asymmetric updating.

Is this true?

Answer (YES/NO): YES